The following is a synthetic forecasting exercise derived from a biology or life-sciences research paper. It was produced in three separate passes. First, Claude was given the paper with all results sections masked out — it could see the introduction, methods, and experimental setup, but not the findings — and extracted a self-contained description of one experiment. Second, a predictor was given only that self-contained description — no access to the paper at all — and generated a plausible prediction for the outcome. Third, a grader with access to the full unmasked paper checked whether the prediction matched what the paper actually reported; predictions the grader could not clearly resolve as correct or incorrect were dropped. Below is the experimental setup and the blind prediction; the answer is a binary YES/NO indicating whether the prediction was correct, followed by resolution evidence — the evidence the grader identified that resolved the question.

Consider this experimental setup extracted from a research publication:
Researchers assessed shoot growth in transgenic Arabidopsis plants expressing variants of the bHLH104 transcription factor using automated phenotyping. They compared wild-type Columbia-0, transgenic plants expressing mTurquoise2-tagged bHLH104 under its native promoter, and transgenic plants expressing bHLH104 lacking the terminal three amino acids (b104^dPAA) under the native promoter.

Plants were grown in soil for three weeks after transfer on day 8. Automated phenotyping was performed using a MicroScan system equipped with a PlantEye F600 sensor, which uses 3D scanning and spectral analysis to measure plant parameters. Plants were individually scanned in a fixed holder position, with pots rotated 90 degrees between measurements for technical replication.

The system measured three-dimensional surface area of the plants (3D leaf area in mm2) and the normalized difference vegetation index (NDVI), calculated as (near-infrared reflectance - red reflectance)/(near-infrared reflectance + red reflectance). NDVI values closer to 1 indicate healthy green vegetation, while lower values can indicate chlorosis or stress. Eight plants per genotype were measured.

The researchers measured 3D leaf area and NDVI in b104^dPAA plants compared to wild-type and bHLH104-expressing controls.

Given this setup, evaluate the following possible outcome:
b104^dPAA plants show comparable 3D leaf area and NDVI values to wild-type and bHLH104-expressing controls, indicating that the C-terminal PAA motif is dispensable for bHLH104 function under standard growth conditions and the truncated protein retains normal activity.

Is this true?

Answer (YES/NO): NO